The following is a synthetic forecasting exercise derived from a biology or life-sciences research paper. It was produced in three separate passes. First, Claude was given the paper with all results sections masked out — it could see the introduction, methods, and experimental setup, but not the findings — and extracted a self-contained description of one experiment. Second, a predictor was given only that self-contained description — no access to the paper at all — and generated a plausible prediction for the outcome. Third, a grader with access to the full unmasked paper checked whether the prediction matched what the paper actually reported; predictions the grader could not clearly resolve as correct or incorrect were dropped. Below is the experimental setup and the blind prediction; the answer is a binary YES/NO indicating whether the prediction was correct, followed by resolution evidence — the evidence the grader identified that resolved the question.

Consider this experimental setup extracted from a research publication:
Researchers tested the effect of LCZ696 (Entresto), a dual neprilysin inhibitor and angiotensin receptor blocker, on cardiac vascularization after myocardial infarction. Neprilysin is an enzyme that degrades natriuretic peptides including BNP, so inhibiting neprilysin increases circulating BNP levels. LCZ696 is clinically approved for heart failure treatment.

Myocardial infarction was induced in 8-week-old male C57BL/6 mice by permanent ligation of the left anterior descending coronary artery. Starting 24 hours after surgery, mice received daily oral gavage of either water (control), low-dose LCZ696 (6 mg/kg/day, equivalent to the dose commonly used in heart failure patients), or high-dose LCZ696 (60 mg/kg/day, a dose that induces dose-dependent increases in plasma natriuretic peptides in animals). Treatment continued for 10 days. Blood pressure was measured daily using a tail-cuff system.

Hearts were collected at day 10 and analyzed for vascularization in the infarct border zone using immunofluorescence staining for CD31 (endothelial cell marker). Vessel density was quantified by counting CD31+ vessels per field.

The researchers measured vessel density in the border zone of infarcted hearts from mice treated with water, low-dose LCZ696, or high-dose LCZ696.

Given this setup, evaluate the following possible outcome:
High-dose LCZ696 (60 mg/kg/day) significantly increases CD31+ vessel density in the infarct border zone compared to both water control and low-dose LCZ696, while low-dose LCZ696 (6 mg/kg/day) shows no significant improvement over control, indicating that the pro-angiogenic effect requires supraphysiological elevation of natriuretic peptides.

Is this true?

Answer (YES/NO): NO